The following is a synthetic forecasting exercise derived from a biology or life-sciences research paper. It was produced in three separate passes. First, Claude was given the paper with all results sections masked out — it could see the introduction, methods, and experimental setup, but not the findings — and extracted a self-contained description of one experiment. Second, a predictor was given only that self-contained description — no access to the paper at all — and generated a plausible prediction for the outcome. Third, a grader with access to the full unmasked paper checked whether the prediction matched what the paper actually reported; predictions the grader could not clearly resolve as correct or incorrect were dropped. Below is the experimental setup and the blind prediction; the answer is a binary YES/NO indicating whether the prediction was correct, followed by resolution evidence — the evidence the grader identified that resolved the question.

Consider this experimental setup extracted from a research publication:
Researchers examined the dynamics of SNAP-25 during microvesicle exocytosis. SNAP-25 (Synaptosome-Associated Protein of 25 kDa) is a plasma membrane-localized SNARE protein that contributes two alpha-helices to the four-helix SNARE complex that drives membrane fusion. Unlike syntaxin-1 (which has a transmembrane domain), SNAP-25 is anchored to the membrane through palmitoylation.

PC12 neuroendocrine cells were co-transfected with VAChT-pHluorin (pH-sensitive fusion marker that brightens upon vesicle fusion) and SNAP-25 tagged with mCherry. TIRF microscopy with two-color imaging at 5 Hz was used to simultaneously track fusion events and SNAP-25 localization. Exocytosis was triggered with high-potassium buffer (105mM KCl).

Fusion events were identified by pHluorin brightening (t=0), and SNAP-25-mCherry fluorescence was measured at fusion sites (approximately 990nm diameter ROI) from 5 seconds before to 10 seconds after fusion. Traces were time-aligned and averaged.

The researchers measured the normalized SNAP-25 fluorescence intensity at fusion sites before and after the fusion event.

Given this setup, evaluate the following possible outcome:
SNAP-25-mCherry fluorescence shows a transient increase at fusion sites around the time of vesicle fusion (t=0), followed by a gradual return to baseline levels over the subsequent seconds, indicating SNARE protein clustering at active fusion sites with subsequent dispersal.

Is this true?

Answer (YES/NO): NO